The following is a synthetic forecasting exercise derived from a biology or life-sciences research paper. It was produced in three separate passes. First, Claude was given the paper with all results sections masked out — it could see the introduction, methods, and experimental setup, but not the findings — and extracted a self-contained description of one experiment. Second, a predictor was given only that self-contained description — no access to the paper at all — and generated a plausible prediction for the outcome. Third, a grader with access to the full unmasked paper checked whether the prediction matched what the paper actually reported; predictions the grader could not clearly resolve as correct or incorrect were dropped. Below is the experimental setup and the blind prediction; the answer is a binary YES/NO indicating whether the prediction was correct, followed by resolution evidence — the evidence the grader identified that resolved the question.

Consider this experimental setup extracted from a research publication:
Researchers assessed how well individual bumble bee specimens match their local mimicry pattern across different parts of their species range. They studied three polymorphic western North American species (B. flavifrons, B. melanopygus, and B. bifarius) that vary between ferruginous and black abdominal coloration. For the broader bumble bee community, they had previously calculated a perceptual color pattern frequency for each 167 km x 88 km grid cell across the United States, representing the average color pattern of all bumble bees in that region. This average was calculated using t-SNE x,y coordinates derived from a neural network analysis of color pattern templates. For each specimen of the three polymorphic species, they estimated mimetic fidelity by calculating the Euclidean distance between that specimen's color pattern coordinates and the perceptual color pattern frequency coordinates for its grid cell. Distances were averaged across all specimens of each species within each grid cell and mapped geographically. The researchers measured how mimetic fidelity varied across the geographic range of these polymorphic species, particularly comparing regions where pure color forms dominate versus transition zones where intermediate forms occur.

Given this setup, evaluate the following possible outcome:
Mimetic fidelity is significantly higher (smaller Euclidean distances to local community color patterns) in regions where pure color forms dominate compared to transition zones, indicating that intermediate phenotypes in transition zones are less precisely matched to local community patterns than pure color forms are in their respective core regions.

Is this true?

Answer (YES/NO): YES